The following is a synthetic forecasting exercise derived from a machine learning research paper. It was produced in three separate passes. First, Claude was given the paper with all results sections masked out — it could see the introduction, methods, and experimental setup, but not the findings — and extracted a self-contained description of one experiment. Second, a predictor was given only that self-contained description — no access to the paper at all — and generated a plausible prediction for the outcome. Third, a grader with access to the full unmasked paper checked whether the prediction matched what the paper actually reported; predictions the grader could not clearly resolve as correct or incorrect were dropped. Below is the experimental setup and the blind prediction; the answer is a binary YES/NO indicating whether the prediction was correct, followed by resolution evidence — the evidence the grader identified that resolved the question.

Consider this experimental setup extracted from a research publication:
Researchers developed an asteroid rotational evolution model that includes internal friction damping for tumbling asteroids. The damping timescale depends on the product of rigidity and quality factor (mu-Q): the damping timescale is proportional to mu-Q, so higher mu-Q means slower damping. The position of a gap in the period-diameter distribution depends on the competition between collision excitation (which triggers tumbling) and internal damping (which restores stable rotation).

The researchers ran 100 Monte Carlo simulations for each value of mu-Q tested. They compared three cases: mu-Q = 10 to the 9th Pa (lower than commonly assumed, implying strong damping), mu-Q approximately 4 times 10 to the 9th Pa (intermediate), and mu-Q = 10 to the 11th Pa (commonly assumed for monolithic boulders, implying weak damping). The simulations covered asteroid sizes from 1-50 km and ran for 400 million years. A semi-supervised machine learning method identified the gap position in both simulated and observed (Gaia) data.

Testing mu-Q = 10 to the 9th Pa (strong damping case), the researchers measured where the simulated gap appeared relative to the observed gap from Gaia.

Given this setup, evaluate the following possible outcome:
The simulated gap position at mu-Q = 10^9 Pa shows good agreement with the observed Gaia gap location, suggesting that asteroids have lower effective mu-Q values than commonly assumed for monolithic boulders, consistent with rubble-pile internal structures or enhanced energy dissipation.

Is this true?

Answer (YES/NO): NO